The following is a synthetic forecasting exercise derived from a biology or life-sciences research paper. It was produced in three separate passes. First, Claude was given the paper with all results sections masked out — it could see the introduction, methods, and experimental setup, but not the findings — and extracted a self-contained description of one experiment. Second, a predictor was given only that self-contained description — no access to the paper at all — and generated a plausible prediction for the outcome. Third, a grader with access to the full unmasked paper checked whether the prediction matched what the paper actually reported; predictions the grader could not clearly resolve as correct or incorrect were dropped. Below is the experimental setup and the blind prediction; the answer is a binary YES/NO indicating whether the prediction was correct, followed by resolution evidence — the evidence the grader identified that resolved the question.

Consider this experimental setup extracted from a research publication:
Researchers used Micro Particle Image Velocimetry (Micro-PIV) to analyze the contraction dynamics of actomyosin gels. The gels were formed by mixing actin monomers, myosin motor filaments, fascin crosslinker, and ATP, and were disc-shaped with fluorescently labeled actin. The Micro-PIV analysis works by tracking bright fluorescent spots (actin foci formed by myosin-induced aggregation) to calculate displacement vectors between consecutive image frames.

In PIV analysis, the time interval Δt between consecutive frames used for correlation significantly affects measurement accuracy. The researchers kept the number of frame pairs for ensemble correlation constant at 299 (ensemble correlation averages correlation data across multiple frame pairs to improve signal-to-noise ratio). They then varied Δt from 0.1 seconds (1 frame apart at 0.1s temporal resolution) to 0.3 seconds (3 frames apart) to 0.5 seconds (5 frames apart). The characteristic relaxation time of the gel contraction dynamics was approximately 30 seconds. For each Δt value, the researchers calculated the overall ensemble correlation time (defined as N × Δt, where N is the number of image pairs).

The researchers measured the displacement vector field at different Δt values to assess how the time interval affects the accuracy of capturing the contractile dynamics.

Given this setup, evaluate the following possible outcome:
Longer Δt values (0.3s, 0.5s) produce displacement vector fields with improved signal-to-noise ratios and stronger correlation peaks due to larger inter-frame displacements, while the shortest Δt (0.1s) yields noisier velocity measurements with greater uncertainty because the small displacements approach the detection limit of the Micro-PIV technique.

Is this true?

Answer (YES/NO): NO